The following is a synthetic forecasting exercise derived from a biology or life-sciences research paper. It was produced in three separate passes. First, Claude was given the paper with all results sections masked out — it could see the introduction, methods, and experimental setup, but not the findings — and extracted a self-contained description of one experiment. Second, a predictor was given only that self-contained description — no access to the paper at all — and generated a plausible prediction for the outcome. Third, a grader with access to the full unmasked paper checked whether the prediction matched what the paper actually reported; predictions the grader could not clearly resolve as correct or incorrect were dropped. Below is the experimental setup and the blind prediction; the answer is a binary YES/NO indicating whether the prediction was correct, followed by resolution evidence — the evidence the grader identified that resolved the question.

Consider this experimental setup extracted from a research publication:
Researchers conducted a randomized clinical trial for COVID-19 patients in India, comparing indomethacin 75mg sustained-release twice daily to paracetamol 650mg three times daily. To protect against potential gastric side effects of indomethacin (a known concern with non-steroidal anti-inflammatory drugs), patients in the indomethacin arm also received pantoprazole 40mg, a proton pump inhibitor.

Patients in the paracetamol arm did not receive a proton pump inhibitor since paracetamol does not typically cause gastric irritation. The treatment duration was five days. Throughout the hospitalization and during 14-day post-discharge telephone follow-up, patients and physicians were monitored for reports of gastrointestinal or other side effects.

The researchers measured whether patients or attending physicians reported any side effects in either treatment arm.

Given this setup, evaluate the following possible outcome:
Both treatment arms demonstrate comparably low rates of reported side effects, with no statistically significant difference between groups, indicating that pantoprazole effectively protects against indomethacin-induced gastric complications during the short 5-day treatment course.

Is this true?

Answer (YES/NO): YES